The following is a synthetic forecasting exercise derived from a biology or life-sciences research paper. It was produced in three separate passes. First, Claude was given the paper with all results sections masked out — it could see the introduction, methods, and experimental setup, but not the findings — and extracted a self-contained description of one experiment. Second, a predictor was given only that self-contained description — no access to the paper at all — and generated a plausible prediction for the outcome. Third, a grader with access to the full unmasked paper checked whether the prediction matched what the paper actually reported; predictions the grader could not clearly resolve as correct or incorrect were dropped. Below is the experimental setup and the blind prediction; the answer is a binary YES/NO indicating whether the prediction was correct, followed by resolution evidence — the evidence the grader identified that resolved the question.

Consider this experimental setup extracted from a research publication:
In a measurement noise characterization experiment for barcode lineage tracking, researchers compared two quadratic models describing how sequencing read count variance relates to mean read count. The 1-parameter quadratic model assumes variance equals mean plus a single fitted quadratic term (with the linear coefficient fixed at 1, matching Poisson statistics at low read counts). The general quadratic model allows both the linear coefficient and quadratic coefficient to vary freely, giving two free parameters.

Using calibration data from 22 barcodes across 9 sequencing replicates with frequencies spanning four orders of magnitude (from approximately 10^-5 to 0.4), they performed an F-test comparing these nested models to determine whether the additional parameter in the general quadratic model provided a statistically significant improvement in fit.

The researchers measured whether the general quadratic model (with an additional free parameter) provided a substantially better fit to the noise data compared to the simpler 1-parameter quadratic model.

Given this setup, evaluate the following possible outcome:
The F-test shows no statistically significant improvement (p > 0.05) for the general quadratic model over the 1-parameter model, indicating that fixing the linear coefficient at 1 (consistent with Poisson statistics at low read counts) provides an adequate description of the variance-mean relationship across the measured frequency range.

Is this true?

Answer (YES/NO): NO